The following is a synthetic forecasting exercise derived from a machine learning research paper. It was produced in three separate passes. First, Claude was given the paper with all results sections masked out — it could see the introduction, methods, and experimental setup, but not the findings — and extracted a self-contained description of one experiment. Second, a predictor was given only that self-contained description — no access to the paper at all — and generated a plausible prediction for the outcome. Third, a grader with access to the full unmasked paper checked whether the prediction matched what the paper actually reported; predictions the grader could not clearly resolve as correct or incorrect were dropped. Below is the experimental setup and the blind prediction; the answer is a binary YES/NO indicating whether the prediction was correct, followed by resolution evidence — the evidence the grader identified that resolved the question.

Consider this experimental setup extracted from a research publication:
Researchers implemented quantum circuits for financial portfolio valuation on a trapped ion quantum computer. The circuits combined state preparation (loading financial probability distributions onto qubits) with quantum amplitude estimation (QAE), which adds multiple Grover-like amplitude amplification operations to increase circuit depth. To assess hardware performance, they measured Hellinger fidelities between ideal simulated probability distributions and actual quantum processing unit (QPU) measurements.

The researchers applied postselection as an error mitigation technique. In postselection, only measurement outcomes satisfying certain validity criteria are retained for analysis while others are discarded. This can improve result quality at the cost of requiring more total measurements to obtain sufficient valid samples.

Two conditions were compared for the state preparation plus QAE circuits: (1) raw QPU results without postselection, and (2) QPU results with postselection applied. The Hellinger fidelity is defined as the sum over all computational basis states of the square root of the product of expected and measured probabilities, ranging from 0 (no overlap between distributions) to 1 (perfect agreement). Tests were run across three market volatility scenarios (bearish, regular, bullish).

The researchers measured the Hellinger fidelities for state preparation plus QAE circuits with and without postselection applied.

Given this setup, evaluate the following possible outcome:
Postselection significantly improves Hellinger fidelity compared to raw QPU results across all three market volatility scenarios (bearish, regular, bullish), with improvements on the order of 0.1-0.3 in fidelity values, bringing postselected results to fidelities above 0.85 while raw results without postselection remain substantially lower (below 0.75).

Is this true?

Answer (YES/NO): NO